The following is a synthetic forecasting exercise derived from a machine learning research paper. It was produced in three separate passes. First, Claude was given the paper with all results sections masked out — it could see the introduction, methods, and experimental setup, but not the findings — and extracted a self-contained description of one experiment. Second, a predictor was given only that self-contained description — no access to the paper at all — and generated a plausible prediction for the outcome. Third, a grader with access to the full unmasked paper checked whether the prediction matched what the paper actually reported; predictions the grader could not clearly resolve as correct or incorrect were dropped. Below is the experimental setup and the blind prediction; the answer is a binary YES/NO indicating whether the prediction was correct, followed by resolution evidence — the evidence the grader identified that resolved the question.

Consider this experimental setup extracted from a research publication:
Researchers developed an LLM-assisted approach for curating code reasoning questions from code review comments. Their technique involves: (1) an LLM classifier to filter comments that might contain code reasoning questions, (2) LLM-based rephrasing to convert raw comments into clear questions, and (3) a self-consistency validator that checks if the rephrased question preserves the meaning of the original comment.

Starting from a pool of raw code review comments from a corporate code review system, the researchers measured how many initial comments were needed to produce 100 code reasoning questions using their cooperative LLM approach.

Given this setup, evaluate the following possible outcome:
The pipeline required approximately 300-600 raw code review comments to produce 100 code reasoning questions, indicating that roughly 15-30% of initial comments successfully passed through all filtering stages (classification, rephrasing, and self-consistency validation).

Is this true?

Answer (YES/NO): NO